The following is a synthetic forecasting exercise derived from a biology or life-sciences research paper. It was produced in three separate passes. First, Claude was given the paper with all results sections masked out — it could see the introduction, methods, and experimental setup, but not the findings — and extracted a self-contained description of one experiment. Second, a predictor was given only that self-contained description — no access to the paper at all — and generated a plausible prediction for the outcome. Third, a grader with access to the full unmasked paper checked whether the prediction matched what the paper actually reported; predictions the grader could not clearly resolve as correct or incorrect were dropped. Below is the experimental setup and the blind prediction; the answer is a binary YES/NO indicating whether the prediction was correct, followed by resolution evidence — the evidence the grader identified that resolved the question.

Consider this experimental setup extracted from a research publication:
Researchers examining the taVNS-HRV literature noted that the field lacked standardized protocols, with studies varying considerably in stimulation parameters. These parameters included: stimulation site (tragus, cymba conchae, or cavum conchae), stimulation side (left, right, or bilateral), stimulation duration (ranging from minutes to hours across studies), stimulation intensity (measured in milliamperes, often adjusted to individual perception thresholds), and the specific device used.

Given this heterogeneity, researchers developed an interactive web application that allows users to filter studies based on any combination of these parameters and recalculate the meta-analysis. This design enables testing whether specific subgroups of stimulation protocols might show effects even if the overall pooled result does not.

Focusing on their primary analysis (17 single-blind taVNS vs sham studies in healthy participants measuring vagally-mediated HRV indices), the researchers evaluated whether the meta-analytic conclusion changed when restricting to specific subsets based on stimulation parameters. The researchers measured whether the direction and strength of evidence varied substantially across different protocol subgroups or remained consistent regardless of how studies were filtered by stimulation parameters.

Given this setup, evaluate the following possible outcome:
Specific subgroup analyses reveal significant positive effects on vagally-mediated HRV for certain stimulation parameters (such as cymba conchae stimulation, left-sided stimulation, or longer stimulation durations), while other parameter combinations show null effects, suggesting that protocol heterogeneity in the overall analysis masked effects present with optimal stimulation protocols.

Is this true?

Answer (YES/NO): NO